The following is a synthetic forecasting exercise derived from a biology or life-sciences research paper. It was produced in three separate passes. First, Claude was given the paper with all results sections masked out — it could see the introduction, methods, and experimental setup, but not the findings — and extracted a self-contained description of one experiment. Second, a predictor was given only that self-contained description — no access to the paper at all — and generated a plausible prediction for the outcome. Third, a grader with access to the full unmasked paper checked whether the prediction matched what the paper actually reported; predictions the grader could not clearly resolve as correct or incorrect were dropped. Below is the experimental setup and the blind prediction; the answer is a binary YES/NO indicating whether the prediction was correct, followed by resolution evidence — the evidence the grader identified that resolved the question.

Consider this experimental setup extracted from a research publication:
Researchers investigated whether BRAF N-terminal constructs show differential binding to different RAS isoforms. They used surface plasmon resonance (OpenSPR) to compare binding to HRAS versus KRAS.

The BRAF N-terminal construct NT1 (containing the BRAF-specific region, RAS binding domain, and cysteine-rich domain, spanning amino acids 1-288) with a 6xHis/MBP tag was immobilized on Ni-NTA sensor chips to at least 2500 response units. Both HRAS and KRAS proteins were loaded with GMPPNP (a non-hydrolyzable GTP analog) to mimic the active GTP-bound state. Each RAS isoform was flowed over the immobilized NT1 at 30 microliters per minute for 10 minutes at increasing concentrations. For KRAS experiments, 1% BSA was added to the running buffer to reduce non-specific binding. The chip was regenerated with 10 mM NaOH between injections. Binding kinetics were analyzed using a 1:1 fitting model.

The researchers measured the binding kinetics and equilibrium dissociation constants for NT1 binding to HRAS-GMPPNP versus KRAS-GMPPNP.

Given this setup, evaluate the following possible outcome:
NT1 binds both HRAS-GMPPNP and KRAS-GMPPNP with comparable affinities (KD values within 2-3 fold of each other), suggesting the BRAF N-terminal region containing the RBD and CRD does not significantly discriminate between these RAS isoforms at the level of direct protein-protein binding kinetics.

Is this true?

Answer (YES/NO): NO